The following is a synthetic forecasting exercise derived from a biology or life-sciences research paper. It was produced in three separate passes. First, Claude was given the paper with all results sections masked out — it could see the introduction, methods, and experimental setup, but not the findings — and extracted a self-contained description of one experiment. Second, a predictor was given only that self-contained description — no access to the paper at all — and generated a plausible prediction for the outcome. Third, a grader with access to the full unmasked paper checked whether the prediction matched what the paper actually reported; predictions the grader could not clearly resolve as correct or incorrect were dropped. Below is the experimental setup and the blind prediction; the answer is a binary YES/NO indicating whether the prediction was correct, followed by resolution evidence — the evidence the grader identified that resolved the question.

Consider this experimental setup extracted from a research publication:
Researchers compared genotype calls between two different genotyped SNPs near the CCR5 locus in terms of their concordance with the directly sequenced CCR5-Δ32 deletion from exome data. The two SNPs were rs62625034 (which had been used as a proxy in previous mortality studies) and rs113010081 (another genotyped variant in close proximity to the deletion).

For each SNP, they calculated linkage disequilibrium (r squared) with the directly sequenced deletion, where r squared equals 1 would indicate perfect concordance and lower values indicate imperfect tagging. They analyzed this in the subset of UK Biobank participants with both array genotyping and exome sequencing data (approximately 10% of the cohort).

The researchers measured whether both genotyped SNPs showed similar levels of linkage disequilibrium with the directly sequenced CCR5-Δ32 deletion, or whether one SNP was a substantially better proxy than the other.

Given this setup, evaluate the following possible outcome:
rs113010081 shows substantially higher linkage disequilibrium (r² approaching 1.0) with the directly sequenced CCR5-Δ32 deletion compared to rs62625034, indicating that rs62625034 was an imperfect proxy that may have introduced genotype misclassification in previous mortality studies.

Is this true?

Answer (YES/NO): NO